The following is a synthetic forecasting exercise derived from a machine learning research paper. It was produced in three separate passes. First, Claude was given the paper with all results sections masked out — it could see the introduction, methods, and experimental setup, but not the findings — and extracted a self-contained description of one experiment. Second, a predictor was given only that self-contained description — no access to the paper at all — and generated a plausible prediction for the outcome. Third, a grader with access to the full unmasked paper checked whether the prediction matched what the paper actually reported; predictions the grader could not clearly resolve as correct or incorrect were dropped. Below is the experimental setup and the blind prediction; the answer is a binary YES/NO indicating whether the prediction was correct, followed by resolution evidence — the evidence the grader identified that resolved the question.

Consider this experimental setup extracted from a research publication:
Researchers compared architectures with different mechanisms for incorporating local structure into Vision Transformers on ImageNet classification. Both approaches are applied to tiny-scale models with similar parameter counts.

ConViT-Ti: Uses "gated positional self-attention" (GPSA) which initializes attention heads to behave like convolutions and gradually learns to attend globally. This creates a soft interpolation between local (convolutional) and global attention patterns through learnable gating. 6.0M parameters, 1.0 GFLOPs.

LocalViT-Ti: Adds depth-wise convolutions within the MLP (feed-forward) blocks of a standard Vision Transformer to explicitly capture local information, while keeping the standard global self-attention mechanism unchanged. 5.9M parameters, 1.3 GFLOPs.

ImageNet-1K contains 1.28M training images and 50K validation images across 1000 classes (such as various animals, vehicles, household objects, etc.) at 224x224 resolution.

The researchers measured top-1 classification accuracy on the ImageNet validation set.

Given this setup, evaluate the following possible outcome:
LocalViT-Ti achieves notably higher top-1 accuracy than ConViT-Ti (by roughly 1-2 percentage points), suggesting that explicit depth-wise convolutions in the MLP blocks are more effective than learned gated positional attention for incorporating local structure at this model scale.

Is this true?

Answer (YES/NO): YES